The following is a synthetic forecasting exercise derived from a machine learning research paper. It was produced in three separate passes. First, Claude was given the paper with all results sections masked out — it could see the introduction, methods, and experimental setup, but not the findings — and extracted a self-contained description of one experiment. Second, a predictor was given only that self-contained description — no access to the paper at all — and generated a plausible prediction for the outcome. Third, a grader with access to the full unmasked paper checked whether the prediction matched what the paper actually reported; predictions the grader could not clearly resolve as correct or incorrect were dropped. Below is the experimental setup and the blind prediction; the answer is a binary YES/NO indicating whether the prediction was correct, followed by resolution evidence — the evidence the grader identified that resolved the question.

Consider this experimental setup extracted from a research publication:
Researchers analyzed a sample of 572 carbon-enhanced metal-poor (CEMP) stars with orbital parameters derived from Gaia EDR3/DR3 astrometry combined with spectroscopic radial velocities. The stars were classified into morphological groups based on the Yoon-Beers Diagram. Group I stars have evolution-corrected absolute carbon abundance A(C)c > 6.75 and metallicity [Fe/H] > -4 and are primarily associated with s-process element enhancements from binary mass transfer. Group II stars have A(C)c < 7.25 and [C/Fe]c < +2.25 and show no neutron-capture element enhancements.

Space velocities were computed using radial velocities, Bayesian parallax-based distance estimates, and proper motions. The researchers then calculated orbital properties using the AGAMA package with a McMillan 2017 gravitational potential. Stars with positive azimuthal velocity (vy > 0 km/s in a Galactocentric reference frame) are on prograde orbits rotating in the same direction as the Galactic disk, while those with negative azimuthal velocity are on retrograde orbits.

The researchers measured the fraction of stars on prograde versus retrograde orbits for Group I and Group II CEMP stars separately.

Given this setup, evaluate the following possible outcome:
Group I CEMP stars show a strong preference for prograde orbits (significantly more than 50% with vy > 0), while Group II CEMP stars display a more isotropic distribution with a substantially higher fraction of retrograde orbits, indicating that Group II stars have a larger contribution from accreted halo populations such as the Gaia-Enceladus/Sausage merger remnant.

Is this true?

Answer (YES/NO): NO